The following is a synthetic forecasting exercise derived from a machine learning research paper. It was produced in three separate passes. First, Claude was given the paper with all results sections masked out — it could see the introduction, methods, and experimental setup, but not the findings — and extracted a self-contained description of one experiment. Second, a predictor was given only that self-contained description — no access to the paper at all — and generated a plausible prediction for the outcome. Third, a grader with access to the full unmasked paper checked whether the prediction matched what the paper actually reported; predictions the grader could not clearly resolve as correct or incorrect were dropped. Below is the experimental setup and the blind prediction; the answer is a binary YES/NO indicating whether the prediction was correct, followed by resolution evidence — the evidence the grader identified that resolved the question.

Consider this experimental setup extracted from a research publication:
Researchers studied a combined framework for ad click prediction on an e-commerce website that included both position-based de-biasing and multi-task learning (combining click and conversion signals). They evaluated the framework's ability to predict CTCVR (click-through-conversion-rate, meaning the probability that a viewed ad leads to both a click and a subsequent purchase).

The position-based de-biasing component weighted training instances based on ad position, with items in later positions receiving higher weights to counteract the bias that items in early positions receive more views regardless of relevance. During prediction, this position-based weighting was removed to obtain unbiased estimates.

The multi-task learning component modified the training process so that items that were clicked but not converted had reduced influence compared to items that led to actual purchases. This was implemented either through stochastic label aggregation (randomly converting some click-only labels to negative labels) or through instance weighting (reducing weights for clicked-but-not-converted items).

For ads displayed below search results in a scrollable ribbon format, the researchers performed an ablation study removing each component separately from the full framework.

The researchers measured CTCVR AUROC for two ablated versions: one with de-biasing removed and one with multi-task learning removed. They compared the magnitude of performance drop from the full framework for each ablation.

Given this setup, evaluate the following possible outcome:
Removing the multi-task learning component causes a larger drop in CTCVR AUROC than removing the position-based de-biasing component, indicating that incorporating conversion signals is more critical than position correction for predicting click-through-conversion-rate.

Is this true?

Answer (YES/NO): YES